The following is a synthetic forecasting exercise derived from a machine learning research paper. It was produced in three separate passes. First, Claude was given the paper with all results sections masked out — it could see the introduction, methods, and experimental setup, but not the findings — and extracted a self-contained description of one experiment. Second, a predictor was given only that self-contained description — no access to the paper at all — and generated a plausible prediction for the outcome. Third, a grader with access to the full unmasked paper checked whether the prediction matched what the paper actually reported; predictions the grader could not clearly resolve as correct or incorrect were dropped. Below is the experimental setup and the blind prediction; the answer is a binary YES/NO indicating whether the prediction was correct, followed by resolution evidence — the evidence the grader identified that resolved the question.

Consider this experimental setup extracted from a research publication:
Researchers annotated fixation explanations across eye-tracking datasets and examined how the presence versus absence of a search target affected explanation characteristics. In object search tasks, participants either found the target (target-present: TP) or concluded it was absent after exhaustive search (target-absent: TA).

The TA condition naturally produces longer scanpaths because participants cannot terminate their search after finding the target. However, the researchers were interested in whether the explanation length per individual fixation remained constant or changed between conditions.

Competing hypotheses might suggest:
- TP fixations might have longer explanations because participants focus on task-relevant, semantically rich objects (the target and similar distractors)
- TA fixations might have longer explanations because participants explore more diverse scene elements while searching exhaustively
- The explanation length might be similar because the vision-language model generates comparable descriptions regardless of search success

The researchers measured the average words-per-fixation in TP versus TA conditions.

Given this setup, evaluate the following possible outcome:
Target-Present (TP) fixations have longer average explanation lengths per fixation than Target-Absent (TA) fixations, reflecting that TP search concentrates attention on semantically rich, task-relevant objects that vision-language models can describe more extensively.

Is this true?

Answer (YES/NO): NO